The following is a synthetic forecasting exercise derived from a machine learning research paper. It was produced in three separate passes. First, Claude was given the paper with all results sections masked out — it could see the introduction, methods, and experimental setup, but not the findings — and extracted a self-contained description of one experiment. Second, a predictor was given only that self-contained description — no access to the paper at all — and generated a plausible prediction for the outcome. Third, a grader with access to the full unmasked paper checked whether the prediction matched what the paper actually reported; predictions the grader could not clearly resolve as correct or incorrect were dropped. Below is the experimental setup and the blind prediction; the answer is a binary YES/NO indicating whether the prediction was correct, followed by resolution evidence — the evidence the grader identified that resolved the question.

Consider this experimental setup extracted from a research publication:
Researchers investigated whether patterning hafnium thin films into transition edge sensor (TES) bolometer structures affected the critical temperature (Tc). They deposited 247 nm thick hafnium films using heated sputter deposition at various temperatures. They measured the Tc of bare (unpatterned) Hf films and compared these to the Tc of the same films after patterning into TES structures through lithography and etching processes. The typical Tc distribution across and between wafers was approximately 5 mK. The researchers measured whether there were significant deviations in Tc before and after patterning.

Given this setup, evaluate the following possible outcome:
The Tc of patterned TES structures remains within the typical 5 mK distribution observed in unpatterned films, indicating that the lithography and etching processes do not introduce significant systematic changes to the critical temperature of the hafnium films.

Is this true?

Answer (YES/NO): YES